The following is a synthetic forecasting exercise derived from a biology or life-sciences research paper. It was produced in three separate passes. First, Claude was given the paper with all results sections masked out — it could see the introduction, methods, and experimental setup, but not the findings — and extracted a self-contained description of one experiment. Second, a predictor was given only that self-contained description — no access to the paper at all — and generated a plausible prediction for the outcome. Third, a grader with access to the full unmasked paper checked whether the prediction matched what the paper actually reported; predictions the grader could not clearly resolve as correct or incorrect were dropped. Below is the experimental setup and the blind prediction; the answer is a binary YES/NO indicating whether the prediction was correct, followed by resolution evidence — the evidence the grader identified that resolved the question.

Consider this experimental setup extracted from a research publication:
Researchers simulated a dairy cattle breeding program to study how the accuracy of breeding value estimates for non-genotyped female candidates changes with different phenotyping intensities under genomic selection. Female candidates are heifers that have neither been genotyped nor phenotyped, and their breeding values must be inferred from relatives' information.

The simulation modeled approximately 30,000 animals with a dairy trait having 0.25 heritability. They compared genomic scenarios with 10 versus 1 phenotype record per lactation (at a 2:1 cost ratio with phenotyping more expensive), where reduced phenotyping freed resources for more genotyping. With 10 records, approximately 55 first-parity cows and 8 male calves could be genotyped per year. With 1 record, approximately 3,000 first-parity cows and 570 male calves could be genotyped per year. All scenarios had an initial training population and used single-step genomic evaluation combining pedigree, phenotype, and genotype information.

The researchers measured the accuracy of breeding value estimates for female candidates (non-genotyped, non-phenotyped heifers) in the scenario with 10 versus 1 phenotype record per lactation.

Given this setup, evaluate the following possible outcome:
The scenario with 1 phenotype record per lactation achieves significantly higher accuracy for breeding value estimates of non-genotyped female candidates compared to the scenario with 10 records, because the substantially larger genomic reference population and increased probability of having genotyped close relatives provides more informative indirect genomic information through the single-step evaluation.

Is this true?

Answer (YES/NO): YES